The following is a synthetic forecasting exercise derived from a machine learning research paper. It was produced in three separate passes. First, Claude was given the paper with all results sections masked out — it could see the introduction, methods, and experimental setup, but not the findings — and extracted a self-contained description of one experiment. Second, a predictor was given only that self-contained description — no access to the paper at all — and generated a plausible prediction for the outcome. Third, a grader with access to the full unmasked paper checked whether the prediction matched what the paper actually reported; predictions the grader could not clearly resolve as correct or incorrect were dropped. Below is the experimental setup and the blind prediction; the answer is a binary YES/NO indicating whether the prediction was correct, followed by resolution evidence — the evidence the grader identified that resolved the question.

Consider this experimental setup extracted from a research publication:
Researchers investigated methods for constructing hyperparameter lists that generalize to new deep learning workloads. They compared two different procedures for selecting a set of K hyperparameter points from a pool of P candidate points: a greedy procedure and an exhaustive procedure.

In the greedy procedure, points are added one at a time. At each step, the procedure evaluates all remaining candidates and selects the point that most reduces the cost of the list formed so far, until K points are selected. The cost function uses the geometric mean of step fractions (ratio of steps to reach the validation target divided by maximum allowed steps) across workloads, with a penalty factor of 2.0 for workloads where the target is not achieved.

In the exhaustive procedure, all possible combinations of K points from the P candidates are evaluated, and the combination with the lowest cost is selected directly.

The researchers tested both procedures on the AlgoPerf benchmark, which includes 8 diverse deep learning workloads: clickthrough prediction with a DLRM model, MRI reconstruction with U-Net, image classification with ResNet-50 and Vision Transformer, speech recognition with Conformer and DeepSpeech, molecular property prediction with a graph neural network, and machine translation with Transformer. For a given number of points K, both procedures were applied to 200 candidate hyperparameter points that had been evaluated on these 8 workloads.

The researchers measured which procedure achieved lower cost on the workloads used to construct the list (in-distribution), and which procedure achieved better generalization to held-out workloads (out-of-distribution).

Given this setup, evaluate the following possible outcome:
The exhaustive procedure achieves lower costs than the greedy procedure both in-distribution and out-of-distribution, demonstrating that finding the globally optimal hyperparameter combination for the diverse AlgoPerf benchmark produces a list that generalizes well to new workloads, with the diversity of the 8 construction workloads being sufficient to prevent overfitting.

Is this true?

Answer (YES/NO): NO